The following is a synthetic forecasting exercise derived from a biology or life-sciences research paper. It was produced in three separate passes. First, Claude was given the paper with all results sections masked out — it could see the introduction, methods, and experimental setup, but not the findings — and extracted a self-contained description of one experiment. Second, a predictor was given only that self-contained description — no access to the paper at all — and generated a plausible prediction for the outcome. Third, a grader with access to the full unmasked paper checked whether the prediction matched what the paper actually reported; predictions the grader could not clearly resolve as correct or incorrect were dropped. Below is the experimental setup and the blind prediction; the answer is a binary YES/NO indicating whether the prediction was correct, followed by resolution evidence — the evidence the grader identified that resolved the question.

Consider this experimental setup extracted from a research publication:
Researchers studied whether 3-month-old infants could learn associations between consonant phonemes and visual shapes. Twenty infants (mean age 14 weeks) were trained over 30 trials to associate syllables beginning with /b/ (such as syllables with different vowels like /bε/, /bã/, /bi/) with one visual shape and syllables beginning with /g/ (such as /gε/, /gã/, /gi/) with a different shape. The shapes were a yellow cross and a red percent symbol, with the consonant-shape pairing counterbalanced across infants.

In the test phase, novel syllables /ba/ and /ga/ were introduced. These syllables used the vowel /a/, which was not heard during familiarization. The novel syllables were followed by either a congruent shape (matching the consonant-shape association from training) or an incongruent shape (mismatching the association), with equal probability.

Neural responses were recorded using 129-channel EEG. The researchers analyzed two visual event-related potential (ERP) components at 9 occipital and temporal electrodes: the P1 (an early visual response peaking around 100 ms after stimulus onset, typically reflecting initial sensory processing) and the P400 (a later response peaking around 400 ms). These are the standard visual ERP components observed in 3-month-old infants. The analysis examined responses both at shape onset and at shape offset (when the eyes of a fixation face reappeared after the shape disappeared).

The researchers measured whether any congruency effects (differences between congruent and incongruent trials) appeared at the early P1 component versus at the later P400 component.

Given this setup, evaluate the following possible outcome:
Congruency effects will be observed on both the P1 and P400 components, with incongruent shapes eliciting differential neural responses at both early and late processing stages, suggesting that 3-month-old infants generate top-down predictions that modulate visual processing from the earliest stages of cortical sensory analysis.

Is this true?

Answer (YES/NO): NO